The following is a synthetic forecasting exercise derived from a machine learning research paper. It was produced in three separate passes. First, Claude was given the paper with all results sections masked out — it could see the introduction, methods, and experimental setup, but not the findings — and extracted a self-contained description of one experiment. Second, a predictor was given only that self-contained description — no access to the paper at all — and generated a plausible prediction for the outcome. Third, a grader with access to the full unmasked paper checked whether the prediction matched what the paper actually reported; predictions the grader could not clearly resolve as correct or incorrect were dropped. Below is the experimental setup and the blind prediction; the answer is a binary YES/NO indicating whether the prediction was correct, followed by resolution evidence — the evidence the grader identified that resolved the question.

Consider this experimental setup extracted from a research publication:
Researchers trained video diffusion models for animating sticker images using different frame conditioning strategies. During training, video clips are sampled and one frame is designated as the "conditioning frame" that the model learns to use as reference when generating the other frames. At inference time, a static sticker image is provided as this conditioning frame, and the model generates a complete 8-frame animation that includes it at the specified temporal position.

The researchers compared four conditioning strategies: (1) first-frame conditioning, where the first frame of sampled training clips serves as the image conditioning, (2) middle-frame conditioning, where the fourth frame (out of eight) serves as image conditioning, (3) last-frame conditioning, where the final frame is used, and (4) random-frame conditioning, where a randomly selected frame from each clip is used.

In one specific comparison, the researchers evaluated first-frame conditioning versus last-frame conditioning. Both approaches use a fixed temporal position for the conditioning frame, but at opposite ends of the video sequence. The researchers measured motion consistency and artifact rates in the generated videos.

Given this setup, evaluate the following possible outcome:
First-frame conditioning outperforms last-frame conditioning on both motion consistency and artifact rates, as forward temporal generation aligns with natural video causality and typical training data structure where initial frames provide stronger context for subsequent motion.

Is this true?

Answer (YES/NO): NO